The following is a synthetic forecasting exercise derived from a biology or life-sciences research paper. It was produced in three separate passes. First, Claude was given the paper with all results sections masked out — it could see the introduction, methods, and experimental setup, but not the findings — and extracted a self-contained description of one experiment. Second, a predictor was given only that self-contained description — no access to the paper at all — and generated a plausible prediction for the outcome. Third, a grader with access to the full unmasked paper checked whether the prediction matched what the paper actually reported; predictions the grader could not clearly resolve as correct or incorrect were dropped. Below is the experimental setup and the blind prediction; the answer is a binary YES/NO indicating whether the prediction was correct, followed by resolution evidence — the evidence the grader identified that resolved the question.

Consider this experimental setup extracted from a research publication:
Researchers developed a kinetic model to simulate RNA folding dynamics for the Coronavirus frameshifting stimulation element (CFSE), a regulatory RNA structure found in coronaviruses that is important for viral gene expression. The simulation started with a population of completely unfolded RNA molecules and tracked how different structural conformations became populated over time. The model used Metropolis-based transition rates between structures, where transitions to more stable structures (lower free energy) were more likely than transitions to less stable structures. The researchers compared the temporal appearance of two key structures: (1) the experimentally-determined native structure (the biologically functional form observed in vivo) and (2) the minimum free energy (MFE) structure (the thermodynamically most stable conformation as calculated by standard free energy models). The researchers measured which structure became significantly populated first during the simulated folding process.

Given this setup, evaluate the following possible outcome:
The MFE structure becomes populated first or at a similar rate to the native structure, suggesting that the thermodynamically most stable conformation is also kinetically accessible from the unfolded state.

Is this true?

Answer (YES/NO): NO